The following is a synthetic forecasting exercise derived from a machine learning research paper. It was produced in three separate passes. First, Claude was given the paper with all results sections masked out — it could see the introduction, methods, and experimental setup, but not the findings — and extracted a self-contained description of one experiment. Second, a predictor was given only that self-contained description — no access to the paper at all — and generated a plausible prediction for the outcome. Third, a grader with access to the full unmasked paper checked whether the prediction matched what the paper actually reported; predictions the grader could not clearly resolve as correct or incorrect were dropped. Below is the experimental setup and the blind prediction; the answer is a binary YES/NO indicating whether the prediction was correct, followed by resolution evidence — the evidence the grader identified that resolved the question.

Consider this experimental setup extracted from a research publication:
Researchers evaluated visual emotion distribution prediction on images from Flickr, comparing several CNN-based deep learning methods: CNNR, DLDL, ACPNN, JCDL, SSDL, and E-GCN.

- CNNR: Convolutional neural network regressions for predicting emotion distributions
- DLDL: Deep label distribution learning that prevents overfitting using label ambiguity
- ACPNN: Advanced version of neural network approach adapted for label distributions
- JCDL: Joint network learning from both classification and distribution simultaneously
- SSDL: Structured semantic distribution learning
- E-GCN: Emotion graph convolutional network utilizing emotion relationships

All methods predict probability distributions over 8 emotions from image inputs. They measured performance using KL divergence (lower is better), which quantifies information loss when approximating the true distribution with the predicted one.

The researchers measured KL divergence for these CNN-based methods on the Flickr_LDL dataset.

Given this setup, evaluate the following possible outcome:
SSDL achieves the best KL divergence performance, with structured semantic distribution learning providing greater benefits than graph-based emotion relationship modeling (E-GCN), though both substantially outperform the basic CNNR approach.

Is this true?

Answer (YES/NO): NO